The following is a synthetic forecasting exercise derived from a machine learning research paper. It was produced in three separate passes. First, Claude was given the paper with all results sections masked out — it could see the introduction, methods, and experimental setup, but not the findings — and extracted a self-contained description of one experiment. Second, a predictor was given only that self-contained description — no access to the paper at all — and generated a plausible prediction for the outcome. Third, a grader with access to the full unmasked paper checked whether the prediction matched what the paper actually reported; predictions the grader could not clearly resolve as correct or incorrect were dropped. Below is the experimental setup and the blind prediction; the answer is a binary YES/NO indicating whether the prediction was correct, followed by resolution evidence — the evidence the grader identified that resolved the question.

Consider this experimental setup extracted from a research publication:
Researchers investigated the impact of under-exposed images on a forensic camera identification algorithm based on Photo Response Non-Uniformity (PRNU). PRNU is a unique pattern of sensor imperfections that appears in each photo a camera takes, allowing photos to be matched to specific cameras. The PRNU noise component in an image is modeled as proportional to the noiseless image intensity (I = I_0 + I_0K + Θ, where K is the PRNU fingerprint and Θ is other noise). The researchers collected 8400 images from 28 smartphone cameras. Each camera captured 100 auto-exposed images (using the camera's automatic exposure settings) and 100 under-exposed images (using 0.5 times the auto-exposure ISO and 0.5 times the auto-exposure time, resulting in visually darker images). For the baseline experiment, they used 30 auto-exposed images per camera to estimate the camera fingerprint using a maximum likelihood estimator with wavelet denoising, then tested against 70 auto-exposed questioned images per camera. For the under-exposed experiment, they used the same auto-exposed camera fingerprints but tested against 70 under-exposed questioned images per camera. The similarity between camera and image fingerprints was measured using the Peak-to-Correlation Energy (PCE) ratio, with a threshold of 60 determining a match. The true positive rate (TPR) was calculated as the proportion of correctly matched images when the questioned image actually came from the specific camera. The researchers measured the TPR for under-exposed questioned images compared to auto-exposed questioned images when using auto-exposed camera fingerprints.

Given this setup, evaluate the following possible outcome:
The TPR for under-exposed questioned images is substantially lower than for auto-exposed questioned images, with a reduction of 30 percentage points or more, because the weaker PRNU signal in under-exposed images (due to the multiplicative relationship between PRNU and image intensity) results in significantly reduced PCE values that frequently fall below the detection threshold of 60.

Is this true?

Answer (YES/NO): NO